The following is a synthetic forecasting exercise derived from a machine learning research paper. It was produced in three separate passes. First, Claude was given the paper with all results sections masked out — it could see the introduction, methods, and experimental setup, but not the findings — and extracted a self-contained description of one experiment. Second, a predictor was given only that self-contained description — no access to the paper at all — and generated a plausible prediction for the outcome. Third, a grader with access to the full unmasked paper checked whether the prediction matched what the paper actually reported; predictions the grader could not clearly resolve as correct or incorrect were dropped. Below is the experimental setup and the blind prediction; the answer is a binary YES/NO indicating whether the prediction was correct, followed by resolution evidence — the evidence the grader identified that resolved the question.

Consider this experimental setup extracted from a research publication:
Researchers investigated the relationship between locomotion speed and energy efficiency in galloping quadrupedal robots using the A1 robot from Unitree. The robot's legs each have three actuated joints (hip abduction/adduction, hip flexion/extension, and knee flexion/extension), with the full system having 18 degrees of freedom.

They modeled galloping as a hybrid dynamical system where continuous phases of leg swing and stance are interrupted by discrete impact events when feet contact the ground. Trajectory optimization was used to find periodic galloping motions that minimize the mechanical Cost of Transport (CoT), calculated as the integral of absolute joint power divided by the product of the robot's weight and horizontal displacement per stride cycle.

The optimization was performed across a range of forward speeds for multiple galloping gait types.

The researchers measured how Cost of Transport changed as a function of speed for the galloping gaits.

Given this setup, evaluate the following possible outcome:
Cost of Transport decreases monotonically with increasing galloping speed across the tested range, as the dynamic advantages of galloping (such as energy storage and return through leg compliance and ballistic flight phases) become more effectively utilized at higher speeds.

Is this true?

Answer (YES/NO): NO